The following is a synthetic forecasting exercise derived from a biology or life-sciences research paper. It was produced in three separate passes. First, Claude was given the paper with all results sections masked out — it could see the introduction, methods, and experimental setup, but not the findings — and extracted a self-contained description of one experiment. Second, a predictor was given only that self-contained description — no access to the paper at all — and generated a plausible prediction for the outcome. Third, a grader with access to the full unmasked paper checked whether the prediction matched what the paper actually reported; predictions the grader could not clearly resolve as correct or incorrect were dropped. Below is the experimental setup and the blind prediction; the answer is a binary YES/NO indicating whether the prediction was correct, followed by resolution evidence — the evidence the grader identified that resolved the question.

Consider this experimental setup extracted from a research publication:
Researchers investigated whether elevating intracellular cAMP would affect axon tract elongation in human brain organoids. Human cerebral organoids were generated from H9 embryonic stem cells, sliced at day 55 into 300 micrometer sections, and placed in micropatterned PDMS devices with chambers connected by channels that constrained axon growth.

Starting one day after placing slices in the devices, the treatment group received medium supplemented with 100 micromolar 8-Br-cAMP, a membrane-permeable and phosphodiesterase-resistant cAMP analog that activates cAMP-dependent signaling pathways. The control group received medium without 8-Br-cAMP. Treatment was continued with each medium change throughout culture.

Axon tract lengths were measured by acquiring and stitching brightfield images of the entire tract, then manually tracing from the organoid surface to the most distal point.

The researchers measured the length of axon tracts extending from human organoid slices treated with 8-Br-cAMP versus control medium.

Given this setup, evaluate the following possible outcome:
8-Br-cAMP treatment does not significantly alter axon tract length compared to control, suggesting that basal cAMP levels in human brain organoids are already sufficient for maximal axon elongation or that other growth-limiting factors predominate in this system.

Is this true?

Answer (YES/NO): NO